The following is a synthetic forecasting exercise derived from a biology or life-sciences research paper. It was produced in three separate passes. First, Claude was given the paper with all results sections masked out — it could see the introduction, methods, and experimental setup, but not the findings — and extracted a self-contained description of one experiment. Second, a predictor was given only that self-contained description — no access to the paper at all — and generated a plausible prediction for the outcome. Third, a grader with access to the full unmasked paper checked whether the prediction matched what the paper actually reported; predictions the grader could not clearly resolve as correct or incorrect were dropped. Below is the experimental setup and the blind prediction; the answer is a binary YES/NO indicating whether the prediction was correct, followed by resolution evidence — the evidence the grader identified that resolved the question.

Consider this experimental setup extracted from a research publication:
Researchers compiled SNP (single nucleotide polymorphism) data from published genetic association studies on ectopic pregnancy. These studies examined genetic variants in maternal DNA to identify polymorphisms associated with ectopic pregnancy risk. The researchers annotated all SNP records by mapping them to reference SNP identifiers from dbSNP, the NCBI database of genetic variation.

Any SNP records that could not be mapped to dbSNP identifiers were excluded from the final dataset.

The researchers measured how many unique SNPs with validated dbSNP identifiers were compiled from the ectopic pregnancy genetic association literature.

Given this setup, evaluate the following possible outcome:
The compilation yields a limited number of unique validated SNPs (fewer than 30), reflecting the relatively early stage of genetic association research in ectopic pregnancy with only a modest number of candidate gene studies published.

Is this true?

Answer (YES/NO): YES